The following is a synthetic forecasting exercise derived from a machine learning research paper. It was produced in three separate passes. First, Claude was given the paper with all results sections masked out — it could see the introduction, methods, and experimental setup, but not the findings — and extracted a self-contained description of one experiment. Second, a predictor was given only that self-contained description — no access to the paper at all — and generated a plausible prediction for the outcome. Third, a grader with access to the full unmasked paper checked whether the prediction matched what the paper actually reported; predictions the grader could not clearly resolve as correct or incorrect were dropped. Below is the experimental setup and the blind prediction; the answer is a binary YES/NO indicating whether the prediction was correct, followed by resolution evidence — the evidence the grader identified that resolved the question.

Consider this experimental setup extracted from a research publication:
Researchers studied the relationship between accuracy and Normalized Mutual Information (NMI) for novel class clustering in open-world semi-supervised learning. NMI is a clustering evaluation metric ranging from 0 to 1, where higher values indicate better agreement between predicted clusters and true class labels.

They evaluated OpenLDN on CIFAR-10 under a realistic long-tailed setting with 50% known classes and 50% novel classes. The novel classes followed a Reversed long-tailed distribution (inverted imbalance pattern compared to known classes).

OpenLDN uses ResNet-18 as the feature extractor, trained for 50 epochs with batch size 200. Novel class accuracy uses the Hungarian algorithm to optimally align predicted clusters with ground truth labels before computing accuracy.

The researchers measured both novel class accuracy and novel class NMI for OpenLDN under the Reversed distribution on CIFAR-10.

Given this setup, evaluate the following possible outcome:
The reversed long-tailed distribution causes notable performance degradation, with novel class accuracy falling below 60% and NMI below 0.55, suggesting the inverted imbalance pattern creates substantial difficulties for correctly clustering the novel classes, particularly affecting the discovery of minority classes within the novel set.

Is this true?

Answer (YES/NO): NO